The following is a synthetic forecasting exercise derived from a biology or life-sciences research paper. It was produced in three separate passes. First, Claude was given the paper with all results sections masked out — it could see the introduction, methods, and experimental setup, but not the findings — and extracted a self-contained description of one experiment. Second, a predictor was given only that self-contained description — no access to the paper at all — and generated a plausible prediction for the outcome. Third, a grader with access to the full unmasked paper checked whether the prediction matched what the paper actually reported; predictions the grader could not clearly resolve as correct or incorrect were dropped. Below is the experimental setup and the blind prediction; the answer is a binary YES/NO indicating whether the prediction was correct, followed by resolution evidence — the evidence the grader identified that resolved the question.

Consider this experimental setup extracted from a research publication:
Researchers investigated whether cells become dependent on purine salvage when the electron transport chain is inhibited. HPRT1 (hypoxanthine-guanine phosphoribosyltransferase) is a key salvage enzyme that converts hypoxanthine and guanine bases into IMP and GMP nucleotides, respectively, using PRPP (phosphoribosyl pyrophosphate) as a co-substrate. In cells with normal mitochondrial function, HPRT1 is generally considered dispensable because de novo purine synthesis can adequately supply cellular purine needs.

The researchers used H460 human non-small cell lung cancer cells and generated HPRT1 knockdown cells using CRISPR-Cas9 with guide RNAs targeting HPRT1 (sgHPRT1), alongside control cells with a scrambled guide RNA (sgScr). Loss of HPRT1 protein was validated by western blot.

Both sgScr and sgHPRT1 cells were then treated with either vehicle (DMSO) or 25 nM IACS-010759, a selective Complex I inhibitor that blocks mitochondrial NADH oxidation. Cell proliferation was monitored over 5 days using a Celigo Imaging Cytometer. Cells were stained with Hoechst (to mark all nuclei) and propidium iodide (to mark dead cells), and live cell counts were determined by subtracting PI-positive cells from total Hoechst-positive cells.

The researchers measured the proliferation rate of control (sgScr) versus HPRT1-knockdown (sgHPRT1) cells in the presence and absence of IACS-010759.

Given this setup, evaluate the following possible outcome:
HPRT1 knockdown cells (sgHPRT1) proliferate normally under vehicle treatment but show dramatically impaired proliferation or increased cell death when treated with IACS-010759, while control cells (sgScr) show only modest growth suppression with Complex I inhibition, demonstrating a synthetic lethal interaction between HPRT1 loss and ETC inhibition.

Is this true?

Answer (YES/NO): YES